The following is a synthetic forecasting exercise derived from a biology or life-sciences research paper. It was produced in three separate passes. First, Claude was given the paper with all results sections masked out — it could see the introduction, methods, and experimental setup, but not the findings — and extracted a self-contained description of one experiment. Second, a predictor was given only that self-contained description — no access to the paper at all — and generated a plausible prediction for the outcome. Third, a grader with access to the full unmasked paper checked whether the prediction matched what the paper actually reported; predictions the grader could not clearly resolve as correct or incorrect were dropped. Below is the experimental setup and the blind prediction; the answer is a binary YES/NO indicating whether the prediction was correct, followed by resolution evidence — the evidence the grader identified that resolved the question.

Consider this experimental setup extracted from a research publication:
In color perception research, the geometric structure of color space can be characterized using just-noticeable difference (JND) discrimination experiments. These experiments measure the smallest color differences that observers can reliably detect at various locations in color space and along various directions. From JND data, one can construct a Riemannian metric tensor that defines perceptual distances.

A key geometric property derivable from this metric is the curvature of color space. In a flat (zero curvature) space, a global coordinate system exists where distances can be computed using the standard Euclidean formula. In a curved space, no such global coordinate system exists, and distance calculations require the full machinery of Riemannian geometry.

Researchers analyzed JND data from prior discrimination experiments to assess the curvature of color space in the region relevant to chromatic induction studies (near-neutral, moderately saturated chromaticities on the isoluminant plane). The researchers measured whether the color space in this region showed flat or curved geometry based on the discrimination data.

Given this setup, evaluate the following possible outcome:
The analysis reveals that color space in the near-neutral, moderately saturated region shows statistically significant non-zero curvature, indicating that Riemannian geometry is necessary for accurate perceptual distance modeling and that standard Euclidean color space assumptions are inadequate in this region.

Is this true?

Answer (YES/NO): NO